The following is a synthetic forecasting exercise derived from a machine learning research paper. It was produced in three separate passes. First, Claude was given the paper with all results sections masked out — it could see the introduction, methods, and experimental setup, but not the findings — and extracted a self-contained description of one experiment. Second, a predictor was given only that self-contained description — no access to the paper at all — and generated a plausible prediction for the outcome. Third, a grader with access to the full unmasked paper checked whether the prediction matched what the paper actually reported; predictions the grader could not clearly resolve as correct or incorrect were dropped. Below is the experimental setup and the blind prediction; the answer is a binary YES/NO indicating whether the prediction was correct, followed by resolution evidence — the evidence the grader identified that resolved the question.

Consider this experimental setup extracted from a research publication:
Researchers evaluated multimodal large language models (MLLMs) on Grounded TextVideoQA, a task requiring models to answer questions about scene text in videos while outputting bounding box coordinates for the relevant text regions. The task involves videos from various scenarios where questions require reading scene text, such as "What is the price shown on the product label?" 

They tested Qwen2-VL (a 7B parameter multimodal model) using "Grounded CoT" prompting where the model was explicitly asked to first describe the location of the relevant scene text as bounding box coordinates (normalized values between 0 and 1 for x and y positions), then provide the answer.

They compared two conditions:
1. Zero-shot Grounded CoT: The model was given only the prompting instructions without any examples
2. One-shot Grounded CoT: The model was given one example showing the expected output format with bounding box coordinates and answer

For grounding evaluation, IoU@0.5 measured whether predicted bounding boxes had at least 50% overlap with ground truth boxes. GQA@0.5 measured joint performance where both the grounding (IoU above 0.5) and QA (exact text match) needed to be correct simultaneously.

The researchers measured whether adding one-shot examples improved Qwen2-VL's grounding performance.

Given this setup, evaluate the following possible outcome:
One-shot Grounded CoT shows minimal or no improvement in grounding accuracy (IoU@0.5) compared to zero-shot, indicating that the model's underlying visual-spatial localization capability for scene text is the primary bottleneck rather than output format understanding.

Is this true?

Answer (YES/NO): NO